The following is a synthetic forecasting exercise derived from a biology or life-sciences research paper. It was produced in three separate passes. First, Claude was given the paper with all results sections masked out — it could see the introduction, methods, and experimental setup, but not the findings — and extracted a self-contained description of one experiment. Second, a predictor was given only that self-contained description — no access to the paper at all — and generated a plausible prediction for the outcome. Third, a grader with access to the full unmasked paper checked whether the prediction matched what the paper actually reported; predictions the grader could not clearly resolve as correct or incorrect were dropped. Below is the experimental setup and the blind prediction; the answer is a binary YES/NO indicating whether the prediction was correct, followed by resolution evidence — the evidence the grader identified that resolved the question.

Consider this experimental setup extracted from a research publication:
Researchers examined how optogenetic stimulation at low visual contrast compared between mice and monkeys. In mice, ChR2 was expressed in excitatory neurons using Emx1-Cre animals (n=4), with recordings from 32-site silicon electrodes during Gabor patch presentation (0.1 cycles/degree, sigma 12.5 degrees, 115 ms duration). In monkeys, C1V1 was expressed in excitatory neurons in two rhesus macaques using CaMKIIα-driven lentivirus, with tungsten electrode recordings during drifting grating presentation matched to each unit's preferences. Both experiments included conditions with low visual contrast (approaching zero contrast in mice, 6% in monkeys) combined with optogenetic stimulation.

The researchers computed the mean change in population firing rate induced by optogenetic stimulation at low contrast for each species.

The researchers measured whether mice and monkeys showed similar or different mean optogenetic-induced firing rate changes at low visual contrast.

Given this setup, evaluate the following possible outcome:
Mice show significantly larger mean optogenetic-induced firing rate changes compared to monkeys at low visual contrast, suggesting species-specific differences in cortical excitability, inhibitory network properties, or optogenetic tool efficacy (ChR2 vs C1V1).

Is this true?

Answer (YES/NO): YES